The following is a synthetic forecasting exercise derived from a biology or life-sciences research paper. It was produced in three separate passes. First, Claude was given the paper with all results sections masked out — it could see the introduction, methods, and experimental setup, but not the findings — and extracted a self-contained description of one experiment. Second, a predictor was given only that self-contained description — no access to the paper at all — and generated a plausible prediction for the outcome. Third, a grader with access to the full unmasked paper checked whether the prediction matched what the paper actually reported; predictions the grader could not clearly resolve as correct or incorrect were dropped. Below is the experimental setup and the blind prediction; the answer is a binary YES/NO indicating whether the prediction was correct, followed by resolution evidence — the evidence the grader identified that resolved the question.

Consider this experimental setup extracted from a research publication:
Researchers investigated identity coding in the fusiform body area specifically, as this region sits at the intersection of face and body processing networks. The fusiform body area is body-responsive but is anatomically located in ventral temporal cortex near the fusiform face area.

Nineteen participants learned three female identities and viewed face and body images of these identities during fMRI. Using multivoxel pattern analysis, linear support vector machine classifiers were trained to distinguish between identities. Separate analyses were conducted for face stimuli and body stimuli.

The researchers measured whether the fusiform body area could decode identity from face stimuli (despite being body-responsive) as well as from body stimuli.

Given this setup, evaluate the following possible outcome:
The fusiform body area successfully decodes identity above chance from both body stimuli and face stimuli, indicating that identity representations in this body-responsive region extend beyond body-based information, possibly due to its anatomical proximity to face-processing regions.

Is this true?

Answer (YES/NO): NO